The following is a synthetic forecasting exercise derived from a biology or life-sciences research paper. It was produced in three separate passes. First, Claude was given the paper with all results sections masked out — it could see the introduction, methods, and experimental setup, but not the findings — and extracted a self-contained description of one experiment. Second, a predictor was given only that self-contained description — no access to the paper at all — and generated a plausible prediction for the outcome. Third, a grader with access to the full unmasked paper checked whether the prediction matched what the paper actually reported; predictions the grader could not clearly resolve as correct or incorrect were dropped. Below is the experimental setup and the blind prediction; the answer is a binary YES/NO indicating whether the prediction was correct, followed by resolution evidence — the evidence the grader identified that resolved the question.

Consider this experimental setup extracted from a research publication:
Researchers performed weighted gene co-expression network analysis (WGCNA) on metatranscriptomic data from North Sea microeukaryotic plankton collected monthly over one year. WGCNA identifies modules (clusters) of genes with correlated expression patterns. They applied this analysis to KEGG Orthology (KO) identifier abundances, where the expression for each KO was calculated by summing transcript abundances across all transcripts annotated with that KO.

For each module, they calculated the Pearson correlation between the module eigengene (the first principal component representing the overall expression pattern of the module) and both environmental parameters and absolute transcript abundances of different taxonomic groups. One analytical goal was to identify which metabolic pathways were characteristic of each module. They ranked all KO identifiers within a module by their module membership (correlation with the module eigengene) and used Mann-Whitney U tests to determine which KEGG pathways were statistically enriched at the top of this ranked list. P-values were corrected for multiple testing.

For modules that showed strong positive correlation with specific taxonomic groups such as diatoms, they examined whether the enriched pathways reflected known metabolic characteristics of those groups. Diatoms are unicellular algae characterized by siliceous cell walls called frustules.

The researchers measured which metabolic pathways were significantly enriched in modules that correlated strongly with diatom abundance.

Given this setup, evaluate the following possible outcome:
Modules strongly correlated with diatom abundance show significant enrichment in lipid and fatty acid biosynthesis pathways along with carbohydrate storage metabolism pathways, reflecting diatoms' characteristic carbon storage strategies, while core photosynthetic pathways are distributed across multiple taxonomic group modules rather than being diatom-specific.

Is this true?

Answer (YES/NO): NO